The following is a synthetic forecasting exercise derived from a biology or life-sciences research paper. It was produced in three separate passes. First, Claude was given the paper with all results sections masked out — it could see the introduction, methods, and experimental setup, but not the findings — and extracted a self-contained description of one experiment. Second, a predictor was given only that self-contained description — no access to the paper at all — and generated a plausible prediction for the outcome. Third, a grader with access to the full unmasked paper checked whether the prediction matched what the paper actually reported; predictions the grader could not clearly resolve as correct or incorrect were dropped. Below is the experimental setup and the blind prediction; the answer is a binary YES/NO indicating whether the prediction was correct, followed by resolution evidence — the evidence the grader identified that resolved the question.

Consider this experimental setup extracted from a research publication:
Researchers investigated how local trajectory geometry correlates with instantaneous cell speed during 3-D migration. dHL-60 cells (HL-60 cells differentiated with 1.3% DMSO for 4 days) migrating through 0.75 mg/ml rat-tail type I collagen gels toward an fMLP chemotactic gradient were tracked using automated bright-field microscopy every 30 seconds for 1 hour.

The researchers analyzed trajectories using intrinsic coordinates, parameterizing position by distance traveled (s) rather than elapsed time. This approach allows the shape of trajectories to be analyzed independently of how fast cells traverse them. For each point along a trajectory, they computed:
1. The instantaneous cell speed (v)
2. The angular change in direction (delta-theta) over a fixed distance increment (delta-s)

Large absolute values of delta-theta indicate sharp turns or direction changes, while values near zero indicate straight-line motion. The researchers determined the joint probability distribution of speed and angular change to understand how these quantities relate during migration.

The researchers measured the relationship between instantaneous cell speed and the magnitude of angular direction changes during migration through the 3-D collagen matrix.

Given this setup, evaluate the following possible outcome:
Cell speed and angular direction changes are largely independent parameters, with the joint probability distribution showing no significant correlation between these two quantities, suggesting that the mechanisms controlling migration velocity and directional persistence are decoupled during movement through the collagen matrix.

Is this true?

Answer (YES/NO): NO